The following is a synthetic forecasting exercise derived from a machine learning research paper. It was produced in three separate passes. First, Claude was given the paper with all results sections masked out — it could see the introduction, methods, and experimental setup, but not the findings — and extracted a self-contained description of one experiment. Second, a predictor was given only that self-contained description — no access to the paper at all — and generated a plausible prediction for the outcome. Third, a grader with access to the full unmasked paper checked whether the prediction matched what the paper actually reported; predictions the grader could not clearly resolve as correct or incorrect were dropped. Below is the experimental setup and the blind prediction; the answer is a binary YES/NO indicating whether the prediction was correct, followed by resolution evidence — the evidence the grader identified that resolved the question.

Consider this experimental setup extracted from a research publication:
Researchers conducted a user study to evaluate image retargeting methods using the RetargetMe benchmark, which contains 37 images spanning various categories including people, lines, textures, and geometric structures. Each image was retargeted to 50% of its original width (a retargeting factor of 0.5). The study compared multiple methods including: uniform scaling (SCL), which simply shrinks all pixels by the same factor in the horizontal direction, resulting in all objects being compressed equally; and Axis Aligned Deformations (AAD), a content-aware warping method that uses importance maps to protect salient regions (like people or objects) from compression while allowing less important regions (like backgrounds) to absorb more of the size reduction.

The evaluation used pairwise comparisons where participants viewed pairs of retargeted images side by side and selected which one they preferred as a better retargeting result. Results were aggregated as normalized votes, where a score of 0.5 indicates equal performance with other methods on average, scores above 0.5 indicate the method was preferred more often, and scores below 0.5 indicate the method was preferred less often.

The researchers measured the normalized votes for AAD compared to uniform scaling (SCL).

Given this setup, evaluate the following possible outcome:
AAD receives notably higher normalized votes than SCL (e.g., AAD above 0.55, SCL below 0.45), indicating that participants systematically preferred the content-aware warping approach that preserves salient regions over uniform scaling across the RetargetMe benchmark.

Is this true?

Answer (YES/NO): NO